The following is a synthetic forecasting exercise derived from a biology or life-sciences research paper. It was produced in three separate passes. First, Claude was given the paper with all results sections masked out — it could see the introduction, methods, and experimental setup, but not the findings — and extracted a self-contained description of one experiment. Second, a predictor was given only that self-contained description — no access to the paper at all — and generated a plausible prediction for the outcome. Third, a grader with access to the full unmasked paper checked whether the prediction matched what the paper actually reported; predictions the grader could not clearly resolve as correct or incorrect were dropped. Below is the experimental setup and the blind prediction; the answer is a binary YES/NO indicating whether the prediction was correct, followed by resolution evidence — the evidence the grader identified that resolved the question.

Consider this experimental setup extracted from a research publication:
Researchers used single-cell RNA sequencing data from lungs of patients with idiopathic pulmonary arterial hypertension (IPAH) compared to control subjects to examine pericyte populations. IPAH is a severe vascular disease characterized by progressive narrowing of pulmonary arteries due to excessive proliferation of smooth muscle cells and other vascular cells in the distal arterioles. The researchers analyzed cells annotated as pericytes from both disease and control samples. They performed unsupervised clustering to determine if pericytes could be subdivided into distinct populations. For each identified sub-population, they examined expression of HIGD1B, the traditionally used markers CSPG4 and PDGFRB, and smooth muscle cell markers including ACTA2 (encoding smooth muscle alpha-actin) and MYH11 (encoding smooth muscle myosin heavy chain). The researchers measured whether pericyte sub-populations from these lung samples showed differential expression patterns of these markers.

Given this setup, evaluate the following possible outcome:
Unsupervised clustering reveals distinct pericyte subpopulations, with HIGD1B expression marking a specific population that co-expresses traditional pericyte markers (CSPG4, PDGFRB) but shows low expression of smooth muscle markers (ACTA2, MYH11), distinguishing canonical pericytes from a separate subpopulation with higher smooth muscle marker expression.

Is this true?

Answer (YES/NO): NO